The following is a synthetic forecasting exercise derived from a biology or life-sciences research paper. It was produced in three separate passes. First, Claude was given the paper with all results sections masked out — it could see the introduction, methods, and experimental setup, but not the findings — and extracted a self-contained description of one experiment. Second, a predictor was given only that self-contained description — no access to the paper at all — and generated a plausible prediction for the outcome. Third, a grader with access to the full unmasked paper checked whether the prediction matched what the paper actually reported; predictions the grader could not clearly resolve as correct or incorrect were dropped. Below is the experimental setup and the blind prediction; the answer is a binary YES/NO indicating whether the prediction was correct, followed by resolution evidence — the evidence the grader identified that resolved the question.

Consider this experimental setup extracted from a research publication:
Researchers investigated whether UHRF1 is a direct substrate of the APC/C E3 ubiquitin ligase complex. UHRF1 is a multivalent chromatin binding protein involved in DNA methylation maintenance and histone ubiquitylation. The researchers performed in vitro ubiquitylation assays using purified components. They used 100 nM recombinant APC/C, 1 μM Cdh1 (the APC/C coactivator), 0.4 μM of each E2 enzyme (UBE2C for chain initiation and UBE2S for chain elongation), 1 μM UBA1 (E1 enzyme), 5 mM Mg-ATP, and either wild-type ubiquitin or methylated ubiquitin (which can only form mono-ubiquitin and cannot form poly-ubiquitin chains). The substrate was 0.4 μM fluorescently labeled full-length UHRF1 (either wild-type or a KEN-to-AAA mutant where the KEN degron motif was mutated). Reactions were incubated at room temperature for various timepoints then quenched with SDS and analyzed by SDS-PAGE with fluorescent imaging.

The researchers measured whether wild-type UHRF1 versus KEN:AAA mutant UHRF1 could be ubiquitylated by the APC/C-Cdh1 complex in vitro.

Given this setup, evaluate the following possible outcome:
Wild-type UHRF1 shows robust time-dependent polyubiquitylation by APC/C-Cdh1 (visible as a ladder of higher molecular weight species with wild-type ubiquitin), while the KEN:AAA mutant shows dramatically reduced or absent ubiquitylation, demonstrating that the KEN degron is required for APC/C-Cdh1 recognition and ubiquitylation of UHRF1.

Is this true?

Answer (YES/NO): YES